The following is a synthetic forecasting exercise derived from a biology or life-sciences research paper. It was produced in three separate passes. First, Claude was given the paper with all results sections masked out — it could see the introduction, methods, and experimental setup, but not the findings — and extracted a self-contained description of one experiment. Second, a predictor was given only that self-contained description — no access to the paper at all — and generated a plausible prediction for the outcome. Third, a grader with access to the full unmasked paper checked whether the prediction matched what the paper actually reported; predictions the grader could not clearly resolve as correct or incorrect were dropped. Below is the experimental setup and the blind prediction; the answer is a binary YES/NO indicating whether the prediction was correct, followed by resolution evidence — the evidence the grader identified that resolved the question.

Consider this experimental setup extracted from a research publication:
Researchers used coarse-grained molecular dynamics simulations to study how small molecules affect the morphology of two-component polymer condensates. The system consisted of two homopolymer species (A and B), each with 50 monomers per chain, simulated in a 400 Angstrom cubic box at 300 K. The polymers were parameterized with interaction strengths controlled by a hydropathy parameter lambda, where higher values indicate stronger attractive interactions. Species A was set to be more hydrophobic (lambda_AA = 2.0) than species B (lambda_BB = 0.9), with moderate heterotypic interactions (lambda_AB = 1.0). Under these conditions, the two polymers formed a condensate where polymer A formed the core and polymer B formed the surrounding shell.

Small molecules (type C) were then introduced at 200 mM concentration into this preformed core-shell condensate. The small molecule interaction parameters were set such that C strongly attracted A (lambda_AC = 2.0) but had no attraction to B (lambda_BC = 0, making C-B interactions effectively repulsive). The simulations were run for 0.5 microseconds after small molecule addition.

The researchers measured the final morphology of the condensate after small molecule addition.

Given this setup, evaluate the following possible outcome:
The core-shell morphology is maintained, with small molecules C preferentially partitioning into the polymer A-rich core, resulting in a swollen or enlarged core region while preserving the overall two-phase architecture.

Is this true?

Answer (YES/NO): NO